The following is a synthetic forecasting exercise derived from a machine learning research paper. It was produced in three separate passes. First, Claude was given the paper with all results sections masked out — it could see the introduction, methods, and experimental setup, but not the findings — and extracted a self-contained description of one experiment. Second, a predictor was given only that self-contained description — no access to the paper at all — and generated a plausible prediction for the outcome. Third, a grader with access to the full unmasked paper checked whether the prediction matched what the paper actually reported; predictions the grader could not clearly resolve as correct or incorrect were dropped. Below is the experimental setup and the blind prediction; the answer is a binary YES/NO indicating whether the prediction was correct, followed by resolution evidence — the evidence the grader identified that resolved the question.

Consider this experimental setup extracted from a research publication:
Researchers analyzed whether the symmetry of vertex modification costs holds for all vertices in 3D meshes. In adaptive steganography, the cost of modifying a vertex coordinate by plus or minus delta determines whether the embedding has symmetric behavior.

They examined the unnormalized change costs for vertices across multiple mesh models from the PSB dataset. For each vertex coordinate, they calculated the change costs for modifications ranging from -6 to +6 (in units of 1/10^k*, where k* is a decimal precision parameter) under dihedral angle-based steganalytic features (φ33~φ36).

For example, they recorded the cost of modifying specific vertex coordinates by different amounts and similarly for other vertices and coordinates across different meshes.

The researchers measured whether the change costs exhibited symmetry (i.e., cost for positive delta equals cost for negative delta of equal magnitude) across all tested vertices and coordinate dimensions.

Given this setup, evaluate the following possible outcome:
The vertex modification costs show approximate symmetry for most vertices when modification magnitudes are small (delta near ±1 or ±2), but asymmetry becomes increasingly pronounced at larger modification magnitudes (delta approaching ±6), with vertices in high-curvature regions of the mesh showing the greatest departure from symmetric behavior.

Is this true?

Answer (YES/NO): NO